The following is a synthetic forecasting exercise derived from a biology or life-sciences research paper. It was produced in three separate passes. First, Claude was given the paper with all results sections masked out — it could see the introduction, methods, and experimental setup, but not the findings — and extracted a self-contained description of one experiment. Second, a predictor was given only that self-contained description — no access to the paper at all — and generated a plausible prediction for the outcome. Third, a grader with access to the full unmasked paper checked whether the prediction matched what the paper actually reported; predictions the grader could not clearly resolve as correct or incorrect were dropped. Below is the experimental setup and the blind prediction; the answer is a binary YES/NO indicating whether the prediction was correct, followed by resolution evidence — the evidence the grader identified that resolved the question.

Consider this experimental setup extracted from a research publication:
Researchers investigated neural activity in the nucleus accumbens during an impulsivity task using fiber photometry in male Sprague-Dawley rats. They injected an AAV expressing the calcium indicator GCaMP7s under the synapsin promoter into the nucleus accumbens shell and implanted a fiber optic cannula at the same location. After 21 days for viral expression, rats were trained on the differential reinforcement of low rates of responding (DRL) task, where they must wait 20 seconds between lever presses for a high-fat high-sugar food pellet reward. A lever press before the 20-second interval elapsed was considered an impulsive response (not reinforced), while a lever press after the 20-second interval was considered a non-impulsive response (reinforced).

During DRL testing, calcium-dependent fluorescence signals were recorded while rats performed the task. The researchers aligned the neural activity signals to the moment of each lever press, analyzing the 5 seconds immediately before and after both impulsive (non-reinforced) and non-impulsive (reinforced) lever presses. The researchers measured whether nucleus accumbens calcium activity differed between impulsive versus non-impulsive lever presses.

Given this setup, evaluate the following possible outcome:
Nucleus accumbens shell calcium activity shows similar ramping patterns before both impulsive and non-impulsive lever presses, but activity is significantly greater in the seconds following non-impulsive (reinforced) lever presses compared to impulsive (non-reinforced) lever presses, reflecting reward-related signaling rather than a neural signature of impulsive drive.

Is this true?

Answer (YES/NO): NO